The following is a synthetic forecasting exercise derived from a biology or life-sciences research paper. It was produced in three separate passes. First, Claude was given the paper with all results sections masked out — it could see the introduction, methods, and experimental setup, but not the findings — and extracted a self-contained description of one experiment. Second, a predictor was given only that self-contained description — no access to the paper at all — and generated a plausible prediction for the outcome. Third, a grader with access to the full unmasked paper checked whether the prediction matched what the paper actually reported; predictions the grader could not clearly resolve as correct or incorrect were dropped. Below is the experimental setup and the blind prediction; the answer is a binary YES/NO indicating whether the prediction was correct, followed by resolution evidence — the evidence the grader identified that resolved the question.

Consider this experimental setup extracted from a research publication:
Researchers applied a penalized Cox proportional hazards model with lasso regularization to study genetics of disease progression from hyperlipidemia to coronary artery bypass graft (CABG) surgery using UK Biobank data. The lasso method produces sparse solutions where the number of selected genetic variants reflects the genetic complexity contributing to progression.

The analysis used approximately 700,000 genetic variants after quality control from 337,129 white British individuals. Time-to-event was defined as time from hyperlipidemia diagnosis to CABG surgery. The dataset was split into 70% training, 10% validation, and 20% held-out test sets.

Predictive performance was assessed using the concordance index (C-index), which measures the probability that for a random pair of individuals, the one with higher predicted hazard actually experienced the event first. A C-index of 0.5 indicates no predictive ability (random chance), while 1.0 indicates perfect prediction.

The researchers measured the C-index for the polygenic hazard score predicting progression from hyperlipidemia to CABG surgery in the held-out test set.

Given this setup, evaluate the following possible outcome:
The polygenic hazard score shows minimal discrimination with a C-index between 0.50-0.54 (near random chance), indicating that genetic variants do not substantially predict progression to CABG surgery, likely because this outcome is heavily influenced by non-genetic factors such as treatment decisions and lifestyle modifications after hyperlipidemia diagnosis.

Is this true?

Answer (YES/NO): NO